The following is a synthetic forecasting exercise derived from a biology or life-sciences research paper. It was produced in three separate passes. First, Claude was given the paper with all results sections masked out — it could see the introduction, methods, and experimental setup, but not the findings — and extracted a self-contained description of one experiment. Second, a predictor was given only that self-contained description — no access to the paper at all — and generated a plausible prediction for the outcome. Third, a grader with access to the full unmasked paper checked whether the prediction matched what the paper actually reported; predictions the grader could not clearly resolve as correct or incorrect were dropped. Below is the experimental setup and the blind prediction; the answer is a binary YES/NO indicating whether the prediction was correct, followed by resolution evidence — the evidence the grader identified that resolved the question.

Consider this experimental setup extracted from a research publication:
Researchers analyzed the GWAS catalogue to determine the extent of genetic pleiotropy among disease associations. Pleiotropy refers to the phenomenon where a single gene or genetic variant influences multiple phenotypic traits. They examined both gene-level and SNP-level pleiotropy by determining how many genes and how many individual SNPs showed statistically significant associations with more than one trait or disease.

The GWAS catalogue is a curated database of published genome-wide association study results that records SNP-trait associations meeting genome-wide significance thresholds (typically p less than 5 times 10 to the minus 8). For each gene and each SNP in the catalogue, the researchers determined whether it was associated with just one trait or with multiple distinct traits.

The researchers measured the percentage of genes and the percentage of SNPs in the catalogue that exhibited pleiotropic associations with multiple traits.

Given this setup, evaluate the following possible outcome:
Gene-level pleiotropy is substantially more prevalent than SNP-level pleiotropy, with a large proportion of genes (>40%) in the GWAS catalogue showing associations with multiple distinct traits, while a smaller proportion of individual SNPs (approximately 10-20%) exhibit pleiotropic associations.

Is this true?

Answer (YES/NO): NO